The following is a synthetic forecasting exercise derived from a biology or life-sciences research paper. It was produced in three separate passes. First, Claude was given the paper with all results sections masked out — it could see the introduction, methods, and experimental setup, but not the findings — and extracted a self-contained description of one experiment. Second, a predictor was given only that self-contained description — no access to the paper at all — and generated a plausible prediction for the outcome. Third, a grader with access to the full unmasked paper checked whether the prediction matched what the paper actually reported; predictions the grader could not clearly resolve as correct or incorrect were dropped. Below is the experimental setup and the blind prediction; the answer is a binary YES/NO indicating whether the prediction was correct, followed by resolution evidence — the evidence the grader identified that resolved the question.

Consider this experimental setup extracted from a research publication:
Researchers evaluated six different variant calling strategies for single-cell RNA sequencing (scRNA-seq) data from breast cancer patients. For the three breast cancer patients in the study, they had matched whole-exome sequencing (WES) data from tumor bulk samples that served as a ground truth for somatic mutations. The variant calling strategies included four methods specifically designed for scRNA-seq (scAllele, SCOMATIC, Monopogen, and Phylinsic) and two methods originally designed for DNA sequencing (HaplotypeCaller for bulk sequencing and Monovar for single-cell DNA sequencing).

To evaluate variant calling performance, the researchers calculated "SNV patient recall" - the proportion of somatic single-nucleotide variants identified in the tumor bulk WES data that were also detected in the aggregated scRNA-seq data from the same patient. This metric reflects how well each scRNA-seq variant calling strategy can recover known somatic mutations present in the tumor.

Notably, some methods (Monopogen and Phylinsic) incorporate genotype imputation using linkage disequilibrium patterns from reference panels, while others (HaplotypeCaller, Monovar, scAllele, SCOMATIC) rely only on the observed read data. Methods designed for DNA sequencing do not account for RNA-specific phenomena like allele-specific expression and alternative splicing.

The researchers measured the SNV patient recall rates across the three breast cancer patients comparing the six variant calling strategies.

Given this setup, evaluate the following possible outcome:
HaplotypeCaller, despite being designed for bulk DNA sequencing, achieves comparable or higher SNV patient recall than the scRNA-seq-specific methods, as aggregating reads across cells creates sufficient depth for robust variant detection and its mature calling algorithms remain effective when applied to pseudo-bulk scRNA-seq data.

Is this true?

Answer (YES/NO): YES